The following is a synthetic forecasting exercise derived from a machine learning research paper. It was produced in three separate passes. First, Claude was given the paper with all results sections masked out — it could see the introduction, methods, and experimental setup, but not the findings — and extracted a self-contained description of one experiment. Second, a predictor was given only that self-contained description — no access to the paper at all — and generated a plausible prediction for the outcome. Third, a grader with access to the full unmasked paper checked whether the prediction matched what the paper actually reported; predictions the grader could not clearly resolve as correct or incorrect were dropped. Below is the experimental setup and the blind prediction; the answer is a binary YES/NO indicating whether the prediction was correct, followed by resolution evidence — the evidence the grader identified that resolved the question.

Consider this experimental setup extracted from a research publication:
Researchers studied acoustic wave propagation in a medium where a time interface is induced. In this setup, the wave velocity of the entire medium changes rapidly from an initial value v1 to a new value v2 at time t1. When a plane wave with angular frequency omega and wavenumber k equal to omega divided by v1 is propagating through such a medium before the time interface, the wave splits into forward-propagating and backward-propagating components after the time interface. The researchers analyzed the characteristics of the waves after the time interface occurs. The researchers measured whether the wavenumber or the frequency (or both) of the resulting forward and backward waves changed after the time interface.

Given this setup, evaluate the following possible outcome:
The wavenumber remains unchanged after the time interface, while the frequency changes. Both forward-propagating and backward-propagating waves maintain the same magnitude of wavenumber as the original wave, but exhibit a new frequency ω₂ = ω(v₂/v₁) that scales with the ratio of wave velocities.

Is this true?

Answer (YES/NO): YES